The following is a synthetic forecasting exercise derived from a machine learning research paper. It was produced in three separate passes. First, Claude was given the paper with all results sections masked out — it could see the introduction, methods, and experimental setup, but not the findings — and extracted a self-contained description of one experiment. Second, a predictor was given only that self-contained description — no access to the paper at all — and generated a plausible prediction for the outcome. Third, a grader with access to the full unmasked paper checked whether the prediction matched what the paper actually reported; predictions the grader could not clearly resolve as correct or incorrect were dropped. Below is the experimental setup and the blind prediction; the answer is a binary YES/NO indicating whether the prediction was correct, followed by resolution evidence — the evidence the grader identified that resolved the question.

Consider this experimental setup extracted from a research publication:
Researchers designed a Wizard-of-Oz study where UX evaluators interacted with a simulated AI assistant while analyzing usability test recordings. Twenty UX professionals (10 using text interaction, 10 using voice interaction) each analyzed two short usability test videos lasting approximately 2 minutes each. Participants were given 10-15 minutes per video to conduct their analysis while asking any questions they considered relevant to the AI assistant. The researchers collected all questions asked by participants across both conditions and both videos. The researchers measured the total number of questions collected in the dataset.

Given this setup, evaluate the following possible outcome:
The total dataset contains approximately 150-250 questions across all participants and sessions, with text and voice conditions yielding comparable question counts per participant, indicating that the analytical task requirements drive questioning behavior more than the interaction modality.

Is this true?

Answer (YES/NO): NO